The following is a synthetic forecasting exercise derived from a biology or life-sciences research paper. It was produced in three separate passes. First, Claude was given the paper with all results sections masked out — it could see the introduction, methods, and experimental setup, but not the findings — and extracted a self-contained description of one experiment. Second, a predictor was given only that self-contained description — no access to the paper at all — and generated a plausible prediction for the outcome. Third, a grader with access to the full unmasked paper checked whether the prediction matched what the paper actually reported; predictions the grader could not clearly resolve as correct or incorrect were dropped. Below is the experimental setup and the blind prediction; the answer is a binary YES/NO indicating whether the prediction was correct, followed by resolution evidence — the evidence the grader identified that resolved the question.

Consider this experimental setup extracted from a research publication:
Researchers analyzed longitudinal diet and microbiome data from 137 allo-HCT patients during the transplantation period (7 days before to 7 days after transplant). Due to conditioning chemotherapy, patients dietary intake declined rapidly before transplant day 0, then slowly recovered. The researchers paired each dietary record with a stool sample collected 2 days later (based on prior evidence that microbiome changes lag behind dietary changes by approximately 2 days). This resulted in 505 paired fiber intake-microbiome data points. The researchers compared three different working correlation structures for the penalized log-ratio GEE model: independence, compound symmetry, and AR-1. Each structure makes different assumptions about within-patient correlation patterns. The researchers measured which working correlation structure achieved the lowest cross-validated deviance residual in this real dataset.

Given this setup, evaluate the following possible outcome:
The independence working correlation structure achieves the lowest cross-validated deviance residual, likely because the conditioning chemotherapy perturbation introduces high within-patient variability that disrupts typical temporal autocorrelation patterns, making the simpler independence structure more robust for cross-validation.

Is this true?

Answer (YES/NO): NO